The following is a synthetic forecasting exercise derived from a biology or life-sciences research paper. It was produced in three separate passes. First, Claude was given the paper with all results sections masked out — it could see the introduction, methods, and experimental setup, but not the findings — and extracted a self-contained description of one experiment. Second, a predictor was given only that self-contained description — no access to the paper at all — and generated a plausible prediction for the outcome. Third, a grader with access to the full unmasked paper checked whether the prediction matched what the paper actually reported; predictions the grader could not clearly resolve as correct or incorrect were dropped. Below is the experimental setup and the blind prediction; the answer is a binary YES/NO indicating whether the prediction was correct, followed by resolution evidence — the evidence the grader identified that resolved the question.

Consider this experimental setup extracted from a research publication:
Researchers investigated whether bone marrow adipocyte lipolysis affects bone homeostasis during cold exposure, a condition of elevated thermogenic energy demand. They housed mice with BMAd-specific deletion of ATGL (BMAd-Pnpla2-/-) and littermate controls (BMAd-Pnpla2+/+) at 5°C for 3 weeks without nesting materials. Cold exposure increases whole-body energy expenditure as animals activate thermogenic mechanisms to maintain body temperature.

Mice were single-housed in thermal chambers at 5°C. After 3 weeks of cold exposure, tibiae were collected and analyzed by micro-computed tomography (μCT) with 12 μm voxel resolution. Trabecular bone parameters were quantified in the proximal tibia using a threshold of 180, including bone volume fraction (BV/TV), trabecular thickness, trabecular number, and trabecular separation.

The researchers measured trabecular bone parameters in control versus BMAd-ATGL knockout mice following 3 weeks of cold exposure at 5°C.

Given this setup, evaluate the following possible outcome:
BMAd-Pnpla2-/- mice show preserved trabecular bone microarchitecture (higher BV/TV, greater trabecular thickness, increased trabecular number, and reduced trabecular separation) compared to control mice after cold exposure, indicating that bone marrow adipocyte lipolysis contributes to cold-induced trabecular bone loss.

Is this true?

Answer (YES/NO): NO